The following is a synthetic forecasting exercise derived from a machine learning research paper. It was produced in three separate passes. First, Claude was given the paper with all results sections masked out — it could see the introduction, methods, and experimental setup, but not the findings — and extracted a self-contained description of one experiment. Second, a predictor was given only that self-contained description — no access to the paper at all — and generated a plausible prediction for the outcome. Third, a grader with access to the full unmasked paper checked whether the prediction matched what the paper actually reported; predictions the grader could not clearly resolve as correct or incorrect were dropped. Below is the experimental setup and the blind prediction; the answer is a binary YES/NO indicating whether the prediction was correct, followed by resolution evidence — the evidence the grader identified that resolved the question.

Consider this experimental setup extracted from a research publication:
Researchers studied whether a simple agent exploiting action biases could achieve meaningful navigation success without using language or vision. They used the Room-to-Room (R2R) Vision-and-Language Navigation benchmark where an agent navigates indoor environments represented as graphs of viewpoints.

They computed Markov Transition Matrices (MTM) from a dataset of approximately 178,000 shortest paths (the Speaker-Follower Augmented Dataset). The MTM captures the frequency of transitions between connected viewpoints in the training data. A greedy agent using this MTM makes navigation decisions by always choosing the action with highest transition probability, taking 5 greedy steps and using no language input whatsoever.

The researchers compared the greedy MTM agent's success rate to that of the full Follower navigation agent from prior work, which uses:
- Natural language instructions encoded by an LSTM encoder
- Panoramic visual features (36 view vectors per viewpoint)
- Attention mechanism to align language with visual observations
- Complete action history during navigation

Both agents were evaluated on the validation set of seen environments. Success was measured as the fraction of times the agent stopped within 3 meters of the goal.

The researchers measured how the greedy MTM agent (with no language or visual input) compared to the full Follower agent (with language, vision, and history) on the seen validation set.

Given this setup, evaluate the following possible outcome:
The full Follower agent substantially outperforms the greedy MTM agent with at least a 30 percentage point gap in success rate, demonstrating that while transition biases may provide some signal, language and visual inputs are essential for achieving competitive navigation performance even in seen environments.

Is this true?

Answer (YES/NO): NO